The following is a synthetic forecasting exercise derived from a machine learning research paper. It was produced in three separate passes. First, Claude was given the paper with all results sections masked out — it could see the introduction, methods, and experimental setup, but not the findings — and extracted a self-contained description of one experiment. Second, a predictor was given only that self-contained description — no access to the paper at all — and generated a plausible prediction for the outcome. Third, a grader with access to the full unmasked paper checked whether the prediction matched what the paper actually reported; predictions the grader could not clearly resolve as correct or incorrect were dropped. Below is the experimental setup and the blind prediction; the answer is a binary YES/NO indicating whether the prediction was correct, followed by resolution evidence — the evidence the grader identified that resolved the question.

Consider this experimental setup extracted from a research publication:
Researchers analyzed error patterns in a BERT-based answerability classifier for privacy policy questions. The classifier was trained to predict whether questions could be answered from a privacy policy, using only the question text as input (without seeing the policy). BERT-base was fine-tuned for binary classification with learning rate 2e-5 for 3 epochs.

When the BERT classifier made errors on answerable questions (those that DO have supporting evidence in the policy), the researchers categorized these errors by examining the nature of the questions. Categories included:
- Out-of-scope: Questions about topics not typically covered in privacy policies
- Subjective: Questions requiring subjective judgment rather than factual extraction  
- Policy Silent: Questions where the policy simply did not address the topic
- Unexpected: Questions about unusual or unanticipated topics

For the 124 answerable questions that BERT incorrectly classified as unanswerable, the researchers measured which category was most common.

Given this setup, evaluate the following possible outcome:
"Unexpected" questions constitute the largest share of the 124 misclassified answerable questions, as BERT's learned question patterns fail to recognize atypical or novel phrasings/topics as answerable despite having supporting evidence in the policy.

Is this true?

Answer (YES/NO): NO